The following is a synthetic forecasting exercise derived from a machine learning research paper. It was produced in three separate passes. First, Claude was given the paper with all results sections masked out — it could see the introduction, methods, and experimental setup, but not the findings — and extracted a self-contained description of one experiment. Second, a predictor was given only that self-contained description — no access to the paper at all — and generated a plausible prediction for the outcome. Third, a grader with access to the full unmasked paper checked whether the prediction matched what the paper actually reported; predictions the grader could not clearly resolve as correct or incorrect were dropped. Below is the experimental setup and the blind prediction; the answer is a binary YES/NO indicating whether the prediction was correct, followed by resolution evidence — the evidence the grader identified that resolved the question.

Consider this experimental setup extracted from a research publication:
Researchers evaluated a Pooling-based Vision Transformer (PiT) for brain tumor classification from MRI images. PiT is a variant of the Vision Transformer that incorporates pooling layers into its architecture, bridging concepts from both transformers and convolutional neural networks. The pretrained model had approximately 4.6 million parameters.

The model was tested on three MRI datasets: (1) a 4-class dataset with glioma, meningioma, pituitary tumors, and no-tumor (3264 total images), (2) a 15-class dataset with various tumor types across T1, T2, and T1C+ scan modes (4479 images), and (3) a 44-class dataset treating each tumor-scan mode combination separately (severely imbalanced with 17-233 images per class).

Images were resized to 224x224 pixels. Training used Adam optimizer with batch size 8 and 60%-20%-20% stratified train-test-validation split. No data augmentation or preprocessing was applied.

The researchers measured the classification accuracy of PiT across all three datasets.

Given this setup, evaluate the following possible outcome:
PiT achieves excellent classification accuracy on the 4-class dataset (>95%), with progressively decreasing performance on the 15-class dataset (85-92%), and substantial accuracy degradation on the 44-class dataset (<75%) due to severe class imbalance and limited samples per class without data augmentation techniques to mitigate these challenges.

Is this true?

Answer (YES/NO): NO